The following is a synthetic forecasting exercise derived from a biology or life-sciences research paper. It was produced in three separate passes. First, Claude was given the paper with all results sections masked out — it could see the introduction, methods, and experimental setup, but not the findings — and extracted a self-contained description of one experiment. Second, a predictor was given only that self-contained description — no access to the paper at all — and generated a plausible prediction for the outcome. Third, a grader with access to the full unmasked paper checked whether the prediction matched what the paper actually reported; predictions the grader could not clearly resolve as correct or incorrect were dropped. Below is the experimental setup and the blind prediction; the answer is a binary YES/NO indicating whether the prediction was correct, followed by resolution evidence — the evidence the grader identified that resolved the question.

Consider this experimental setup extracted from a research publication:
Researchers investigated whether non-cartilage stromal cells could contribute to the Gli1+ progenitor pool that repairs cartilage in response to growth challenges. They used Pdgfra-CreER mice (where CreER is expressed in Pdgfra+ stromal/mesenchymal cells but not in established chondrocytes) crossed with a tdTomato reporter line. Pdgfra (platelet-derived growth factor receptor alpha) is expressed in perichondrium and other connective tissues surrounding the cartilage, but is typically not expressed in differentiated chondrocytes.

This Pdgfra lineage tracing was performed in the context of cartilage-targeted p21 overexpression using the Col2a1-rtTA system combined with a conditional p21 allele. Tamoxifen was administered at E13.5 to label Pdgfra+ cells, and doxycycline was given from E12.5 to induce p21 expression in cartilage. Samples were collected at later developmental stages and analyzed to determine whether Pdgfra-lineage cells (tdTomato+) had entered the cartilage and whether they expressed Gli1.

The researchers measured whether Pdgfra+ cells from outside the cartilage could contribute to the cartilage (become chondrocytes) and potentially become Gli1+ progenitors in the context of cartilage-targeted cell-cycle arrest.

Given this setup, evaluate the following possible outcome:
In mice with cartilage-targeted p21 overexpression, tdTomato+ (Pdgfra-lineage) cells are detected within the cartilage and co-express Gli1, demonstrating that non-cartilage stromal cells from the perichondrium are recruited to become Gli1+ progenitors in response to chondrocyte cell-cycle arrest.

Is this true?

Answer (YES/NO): YES